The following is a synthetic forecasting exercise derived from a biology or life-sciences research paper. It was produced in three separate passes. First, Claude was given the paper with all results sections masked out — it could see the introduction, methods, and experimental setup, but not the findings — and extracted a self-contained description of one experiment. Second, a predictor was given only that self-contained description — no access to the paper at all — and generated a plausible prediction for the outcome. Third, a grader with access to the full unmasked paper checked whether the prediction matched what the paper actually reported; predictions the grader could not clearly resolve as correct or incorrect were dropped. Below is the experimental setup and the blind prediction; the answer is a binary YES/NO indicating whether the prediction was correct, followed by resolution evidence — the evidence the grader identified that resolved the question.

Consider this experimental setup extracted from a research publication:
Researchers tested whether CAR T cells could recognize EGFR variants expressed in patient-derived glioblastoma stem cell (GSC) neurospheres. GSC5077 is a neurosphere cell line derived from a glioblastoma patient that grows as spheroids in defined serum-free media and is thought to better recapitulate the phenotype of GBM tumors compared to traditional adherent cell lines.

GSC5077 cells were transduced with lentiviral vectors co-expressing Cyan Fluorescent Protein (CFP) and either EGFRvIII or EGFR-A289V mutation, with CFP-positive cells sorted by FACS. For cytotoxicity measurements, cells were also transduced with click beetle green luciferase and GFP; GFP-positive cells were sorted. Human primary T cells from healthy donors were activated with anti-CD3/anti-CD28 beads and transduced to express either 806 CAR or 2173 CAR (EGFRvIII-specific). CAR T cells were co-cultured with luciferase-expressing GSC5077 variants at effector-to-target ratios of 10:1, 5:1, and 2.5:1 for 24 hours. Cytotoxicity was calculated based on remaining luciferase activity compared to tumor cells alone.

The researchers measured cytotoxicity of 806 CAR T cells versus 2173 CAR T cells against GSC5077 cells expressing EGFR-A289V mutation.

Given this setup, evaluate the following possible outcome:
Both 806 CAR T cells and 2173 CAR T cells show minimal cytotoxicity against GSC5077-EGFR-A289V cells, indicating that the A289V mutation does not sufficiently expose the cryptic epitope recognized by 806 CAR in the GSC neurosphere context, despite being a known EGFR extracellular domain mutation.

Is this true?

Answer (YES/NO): NO